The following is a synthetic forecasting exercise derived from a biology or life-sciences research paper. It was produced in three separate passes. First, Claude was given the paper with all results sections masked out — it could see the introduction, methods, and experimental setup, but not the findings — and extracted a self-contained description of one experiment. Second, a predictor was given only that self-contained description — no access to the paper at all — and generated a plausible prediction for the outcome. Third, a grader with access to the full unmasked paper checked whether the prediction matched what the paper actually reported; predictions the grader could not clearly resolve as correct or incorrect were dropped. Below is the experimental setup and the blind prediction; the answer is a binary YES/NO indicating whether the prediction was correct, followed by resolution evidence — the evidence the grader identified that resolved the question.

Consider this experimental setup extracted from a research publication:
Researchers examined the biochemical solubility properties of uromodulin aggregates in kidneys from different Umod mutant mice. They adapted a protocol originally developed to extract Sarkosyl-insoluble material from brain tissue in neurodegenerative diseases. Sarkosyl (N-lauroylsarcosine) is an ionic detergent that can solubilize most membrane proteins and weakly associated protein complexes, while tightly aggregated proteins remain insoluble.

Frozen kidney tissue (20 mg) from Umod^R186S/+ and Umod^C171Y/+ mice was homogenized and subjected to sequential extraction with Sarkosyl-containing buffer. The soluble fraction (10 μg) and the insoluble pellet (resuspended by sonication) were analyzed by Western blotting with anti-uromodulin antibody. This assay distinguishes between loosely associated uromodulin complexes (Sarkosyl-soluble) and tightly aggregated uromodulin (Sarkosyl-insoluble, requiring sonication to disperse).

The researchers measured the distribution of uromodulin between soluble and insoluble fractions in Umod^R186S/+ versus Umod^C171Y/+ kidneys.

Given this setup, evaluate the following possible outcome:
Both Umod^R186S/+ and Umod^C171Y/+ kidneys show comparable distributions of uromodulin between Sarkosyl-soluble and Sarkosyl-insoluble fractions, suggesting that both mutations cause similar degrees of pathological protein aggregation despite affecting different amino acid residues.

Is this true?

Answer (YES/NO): NO